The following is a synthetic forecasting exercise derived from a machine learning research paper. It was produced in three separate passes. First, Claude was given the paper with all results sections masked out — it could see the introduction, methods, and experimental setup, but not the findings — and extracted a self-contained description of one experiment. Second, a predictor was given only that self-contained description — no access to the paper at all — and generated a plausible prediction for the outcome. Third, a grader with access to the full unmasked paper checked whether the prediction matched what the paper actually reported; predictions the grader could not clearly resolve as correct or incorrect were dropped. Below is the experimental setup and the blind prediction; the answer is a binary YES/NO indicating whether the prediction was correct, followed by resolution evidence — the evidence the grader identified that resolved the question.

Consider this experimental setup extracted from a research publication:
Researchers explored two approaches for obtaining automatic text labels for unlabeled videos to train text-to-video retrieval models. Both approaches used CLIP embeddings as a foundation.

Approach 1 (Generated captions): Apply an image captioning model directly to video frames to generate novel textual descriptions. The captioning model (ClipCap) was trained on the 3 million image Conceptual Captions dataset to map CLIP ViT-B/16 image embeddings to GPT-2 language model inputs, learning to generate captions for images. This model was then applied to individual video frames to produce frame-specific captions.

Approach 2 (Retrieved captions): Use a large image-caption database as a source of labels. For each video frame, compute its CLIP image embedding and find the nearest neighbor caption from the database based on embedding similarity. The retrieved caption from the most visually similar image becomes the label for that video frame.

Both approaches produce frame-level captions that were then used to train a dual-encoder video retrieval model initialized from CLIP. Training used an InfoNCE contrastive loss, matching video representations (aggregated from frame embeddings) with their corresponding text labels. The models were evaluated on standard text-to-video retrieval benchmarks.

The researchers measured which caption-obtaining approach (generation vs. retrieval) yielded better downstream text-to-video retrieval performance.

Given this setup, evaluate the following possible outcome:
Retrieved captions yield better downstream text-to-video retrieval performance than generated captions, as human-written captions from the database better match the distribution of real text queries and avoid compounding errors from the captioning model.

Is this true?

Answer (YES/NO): NO